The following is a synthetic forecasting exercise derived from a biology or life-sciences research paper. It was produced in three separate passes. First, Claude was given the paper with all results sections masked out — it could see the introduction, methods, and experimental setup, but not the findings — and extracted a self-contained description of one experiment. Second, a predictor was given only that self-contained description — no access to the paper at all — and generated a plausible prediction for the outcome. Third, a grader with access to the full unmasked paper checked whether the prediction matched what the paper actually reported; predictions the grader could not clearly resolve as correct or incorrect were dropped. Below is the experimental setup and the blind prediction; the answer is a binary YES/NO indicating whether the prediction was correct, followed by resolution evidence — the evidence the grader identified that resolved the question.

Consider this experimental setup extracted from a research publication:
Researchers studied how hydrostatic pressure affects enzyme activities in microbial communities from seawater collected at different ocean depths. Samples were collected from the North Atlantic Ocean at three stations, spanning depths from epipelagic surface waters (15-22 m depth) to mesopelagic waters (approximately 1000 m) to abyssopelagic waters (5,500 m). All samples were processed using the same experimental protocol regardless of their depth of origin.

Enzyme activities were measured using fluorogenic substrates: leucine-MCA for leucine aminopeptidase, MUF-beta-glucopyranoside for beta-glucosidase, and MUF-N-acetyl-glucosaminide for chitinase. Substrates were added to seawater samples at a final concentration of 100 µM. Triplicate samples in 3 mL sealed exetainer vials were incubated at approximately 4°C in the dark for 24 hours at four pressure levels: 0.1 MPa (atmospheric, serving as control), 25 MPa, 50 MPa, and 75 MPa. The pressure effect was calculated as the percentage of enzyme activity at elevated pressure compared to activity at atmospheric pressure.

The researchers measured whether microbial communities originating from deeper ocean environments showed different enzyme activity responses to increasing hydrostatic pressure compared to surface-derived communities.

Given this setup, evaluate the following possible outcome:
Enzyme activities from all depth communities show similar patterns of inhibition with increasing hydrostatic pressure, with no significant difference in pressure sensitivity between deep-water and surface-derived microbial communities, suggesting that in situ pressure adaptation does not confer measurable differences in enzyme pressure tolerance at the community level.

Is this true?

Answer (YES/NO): YES